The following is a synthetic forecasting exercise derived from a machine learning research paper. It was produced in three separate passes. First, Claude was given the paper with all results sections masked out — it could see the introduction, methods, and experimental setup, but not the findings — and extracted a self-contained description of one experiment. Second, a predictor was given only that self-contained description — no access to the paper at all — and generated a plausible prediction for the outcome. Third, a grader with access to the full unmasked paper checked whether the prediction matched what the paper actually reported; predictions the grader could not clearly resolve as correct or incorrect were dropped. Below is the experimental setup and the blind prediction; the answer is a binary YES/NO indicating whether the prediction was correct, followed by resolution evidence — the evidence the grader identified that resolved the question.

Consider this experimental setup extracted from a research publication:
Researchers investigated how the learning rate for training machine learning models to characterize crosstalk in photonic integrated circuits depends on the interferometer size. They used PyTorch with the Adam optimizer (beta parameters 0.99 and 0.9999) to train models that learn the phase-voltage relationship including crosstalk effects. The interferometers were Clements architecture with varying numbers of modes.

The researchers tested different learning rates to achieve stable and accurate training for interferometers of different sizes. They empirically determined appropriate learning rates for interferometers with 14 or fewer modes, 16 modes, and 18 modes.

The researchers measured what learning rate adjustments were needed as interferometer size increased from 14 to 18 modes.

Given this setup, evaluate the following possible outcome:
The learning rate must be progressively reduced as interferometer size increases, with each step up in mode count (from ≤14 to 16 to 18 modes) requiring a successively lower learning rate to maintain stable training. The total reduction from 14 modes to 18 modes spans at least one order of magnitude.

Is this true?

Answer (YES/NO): YES